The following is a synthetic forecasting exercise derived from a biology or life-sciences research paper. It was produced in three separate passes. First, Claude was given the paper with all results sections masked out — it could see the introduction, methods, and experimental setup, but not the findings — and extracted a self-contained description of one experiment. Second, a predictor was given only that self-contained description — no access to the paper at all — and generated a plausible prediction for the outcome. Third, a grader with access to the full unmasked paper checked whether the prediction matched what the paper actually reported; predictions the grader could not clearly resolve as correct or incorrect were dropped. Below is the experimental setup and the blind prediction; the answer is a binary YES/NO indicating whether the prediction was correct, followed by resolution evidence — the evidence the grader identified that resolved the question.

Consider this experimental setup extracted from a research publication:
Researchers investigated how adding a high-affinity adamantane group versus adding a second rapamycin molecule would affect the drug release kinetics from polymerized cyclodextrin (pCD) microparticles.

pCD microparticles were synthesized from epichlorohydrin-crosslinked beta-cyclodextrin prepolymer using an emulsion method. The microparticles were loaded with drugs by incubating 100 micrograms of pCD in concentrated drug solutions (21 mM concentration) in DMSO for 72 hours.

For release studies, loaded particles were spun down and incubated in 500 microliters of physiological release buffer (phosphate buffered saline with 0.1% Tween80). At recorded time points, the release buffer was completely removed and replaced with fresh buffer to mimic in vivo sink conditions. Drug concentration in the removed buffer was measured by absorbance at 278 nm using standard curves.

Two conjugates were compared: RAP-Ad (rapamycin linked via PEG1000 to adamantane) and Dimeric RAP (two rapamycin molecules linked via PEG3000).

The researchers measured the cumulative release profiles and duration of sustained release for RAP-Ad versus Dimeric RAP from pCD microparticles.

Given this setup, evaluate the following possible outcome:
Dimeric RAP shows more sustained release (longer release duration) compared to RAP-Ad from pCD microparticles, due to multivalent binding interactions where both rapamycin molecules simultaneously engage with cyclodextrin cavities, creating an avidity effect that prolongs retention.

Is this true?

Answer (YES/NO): NO